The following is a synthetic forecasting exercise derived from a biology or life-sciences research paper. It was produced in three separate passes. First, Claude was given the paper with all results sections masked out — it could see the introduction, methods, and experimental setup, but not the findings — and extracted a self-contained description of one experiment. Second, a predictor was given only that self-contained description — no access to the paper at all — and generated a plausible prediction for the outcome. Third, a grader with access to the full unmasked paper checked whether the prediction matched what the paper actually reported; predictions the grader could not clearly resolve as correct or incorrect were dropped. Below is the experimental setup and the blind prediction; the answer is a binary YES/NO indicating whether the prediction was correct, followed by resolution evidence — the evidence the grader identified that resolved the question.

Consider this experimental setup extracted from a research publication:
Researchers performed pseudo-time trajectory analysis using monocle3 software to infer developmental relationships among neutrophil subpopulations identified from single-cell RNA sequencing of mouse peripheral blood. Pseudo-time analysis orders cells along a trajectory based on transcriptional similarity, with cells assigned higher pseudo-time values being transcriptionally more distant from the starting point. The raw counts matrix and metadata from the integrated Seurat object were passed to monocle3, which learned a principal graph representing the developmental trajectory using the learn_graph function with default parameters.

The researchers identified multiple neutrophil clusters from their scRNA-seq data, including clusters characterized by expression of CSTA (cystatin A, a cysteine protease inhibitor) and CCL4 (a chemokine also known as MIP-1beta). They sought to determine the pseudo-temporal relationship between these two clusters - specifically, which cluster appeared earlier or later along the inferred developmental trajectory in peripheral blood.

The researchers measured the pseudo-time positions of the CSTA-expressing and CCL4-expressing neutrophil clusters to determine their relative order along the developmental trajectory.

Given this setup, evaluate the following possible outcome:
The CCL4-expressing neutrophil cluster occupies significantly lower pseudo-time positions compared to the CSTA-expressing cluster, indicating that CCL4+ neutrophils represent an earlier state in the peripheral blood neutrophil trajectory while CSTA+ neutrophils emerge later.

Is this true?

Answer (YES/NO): NO